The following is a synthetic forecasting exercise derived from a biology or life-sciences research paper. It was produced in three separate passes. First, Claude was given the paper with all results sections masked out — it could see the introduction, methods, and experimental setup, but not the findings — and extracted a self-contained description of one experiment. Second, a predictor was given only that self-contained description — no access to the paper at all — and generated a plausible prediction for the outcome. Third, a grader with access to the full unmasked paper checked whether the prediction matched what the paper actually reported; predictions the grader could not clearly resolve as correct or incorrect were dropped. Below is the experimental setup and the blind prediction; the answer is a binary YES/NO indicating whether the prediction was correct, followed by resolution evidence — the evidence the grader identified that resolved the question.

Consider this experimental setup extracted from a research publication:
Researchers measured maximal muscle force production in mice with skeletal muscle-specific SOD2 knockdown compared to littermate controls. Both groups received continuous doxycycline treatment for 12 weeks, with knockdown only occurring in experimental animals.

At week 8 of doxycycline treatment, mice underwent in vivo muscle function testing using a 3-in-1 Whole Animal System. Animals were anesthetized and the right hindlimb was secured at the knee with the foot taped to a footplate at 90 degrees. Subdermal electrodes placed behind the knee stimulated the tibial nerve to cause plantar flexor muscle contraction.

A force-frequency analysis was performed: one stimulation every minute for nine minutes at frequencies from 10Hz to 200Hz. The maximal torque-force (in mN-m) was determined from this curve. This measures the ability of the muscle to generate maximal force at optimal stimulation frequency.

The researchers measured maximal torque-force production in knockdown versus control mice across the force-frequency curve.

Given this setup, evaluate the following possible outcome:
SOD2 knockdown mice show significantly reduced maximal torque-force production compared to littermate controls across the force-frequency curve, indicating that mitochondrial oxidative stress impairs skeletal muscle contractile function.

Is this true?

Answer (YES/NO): NO